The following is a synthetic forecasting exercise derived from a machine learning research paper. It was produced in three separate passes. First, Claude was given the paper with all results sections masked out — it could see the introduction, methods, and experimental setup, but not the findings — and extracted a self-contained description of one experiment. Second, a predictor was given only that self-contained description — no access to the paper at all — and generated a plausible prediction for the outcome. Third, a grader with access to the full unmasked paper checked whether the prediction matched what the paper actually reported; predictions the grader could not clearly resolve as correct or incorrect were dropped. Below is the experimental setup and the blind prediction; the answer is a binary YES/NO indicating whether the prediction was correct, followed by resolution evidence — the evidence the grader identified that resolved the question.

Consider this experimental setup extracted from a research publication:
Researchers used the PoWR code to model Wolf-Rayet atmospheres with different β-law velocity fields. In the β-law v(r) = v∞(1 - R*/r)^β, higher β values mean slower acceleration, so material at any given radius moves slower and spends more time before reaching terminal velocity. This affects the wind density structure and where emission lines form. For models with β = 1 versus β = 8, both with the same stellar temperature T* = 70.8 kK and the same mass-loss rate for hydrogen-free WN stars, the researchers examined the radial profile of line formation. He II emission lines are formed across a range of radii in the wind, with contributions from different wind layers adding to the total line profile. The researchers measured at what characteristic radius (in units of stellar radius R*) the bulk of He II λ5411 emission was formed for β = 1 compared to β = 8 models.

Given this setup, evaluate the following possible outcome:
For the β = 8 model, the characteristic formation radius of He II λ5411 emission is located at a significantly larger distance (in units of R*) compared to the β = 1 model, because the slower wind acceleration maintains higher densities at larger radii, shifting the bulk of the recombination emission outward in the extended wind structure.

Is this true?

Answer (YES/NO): YES